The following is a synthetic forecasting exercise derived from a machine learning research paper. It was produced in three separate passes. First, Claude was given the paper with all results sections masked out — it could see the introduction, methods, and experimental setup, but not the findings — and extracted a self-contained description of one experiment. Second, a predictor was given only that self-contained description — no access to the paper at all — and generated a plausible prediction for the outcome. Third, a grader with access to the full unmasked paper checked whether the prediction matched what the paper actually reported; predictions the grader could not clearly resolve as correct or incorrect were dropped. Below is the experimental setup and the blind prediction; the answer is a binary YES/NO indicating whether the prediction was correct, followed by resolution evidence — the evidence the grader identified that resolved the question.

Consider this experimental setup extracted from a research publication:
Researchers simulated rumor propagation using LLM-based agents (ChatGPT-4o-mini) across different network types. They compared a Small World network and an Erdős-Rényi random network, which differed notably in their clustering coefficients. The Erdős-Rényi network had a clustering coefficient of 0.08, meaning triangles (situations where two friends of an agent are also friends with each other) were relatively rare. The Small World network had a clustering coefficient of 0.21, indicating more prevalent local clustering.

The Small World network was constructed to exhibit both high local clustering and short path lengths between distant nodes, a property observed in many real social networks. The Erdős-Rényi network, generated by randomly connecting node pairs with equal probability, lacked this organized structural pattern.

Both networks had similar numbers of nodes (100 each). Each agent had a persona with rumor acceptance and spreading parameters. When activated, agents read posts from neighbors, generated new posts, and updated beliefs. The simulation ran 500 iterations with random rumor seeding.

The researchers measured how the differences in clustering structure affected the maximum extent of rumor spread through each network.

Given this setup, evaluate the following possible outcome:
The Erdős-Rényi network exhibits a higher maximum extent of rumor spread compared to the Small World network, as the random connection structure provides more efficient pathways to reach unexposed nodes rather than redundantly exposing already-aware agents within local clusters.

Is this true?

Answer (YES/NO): NO